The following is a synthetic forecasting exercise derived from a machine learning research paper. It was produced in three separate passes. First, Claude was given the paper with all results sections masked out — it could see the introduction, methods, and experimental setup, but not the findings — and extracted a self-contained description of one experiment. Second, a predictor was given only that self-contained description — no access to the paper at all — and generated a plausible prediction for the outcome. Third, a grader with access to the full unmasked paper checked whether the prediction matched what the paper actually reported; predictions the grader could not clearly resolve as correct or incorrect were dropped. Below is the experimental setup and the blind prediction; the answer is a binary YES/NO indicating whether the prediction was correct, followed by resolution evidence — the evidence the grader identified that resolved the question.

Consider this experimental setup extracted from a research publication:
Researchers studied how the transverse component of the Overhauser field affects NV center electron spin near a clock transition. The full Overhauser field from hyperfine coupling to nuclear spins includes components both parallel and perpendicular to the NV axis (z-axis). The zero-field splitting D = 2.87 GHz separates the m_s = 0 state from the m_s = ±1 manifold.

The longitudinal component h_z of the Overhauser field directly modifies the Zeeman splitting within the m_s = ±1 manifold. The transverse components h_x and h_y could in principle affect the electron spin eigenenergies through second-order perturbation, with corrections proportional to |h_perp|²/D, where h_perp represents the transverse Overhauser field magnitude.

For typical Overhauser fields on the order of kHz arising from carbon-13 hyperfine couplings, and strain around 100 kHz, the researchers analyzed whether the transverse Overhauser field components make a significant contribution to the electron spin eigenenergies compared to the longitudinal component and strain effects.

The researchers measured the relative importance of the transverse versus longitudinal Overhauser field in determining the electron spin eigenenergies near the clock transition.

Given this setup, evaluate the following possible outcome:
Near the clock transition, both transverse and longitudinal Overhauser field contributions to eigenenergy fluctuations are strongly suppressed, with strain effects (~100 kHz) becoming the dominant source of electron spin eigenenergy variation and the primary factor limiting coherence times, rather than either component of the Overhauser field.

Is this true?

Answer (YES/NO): NO